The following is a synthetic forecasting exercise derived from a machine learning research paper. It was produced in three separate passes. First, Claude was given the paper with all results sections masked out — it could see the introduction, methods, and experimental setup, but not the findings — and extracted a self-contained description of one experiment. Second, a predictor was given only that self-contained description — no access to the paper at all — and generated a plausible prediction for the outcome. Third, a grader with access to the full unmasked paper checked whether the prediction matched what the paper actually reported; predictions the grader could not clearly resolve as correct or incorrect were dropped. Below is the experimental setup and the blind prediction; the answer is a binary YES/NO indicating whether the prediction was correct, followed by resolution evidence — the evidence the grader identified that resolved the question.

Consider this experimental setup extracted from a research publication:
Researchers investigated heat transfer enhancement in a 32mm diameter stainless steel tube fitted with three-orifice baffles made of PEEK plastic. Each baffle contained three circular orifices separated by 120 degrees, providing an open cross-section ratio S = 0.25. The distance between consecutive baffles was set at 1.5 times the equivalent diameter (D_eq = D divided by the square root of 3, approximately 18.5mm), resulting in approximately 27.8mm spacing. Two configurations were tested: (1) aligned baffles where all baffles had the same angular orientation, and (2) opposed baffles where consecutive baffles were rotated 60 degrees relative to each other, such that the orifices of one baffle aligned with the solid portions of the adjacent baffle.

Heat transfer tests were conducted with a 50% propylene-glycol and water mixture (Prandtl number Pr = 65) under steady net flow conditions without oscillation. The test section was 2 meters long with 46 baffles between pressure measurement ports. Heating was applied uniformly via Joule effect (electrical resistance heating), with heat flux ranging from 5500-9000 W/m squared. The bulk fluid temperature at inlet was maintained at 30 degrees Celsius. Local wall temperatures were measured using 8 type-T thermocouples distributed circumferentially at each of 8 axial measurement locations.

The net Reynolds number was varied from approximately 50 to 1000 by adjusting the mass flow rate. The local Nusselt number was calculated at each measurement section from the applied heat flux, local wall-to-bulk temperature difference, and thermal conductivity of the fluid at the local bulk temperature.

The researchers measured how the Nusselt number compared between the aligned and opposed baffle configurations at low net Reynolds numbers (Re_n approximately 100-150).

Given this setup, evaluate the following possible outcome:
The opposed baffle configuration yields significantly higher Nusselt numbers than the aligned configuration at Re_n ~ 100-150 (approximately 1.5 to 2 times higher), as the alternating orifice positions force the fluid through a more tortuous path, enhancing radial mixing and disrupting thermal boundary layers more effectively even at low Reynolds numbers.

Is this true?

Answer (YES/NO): NO